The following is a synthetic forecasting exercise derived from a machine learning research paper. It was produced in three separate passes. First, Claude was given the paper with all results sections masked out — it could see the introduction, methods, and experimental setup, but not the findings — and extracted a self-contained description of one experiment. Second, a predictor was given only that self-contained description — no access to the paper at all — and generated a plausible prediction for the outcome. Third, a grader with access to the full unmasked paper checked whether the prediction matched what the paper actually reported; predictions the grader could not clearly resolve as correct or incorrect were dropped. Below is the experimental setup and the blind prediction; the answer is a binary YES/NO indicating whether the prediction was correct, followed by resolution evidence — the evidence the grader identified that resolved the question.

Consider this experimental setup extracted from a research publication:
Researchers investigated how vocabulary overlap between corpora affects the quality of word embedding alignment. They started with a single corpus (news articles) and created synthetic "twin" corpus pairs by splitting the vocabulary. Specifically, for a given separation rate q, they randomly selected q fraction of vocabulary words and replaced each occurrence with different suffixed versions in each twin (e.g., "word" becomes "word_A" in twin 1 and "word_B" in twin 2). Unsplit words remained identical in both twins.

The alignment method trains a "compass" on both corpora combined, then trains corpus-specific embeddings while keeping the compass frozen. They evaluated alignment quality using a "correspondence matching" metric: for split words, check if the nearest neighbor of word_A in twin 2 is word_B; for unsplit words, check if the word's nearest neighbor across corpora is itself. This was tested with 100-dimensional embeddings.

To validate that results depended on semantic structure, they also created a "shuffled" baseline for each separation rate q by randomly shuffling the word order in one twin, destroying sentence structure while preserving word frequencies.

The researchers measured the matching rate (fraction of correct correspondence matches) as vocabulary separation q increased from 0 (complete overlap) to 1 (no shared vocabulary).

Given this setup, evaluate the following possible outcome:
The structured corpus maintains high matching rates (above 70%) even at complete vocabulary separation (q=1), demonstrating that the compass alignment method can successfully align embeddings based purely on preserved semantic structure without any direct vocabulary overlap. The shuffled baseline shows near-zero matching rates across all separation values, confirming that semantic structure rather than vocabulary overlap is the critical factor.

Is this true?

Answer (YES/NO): NO